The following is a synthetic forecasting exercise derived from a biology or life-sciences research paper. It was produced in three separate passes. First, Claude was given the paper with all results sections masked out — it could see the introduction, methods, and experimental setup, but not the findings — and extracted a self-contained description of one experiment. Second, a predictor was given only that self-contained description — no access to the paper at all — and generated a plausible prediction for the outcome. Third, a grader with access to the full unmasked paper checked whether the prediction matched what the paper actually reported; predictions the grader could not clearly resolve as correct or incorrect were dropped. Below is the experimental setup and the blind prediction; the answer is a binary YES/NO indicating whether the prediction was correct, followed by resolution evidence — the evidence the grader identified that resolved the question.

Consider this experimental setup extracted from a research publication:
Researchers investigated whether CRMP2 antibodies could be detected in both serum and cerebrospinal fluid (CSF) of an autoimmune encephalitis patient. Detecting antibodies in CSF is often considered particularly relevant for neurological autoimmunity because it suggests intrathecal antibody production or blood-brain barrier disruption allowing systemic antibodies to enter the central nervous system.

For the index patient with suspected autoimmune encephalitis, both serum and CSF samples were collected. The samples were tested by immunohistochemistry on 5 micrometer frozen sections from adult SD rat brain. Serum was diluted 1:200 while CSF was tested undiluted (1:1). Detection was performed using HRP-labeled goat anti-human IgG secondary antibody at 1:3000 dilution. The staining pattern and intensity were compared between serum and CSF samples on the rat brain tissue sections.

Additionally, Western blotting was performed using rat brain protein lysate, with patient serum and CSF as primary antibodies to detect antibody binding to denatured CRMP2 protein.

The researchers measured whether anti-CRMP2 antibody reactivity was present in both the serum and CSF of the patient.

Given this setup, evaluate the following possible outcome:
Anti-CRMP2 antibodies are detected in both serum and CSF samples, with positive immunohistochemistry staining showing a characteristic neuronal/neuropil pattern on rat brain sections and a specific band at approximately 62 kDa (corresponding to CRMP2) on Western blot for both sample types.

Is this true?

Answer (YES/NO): NO